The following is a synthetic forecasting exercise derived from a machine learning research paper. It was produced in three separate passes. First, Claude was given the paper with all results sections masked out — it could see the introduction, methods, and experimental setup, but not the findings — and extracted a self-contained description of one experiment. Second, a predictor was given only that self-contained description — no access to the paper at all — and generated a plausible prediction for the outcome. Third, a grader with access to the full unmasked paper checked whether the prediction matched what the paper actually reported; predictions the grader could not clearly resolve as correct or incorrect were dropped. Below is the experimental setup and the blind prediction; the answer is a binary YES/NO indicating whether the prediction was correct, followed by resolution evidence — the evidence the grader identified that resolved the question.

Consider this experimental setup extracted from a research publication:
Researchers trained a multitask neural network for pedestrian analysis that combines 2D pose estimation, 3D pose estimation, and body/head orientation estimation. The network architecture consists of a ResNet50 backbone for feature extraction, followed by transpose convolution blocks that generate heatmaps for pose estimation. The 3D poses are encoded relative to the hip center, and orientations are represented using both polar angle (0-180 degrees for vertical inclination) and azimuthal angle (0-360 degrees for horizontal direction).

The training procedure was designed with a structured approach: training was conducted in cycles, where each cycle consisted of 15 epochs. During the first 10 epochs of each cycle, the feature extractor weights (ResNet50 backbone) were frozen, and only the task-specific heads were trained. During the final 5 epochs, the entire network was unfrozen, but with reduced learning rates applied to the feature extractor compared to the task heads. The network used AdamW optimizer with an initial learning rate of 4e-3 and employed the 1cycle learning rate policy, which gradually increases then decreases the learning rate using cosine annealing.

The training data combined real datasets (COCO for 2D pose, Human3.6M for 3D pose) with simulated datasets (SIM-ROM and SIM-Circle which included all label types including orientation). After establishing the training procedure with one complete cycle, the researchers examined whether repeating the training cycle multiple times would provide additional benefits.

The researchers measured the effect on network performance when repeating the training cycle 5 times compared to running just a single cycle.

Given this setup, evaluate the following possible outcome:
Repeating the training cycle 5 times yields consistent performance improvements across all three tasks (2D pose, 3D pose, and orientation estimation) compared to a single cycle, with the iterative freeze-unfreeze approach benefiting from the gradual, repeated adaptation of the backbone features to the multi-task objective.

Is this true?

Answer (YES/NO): NO